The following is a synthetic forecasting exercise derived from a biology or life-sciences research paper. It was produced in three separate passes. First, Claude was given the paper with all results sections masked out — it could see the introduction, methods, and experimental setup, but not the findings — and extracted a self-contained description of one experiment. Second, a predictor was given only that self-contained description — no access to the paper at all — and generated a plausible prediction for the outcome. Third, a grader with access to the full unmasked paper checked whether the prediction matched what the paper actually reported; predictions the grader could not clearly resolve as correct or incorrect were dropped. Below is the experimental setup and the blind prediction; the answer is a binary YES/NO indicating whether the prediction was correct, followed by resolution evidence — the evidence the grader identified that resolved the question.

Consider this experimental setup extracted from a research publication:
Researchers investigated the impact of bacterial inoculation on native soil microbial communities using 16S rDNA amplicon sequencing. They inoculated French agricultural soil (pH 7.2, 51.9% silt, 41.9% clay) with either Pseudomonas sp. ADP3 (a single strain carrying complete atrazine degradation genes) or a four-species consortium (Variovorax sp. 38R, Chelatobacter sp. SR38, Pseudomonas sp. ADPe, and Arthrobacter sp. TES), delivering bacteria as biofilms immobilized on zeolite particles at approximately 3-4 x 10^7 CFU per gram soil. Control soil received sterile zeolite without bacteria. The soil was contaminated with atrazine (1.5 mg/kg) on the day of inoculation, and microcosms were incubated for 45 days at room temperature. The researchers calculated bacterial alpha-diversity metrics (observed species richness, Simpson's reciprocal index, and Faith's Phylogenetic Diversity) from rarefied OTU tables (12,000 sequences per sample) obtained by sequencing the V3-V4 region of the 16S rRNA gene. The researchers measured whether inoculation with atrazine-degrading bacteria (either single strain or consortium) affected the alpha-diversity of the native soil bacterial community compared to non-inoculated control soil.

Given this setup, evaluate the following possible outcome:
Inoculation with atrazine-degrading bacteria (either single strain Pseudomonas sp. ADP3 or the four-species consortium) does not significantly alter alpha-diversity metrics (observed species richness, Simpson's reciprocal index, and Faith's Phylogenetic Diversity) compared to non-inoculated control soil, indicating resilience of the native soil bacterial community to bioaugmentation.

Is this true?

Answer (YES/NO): NO